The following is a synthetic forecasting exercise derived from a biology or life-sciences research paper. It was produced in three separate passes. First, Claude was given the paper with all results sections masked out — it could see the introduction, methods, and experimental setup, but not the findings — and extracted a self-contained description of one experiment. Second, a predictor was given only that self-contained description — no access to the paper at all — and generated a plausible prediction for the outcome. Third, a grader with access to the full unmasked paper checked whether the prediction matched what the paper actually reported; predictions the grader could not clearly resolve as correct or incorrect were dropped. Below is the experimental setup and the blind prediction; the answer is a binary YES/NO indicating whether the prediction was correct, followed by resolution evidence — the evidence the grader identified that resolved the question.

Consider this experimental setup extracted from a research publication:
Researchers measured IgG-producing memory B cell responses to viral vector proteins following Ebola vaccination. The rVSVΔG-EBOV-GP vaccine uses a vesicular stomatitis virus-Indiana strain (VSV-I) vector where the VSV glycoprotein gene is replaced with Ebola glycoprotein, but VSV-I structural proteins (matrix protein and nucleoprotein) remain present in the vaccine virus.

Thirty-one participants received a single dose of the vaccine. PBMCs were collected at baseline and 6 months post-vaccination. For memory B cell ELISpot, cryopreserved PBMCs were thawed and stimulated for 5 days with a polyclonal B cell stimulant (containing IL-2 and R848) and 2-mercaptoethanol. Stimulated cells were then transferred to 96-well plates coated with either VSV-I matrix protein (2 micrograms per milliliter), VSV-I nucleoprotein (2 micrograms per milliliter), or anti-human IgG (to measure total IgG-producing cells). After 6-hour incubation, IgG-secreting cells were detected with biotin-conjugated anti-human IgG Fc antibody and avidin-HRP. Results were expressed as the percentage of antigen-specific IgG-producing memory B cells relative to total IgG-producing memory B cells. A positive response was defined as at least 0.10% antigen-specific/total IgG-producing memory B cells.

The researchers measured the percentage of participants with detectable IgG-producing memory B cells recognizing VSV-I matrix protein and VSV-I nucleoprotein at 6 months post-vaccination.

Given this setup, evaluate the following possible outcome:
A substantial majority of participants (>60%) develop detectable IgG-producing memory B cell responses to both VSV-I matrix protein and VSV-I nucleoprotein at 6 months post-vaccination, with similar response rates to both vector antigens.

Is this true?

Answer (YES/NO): NO